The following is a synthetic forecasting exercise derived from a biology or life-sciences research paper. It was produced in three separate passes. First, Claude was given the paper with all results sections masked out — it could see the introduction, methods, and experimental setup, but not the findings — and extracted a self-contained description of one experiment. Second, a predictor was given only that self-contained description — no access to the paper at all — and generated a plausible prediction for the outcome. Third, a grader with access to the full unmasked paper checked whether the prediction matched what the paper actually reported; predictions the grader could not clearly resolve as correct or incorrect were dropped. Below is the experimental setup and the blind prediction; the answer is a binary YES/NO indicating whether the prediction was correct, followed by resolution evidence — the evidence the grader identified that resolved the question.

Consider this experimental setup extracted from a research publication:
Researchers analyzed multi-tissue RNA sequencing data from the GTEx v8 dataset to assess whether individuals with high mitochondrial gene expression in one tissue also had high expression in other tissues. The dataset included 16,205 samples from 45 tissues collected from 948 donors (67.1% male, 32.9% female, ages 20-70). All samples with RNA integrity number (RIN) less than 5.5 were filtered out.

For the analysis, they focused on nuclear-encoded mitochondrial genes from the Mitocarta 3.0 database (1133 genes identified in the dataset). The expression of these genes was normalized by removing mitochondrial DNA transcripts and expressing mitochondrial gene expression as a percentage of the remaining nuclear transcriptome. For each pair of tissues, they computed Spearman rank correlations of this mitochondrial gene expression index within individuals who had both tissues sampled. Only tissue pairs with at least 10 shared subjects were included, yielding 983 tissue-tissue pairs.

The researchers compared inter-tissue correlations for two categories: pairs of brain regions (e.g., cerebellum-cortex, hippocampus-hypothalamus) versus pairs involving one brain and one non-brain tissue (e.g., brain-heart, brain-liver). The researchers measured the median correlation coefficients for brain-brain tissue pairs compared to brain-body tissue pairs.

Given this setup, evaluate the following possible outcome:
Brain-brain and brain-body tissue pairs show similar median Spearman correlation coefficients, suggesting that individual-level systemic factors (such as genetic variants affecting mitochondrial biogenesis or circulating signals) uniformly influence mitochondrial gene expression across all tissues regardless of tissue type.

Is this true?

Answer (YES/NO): NO